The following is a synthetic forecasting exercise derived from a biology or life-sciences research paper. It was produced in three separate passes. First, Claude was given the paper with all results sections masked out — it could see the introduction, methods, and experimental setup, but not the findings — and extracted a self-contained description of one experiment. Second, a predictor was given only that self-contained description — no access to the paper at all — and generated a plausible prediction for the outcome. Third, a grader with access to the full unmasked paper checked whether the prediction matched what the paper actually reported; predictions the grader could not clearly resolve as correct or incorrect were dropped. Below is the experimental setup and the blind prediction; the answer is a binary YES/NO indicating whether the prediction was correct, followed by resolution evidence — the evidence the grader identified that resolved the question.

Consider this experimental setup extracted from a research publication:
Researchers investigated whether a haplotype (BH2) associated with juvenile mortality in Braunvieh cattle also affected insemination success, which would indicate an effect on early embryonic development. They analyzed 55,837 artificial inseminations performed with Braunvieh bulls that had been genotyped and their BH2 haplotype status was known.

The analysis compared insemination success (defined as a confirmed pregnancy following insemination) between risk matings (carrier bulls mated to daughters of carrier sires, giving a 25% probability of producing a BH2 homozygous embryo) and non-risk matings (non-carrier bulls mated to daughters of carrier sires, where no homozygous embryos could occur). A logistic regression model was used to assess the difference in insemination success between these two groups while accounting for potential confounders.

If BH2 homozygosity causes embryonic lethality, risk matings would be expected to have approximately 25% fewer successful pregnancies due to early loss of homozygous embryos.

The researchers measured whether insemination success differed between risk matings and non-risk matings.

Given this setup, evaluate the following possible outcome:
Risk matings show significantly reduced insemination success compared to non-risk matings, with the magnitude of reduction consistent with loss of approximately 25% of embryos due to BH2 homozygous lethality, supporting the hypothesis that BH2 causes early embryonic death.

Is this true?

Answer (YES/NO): NO